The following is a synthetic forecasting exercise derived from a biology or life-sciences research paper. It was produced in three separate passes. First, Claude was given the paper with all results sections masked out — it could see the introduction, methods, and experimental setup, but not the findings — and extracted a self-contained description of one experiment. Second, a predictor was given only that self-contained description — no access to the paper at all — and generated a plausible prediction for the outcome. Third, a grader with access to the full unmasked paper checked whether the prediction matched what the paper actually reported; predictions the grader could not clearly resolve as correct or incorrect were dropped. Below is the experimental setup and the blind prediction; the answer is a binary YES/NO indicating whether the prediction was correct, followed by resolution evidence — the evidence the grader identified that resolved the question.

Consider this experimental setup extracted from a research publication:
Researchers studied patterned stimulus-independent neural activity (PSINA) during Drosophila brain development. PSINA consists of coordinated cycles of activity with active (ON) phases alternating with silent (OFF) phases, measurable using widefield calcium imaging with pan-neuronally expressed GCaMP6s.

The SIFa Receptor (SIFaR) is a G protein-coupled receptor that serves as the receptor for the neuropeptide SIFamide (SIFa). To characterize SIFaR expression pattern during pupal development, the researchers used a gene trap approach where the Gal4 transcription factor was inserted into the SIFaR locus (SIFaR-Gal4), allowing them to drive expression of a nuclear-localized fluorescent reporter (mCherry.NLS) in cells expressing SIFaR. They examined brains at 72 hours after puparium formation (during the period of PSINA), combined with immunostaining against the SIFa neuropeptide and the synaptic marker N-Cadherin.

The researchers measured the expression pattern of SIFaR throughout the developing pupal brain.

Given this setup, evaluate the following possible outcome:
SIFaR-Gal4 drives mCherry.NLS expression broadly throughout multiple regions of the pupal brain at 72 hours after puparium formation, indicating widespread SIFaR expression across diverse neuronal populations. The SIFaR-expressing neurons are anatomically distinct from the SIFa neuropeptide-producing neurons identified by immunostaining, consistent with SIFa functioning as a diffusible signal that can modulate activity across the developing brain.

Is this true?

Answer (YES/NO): NO